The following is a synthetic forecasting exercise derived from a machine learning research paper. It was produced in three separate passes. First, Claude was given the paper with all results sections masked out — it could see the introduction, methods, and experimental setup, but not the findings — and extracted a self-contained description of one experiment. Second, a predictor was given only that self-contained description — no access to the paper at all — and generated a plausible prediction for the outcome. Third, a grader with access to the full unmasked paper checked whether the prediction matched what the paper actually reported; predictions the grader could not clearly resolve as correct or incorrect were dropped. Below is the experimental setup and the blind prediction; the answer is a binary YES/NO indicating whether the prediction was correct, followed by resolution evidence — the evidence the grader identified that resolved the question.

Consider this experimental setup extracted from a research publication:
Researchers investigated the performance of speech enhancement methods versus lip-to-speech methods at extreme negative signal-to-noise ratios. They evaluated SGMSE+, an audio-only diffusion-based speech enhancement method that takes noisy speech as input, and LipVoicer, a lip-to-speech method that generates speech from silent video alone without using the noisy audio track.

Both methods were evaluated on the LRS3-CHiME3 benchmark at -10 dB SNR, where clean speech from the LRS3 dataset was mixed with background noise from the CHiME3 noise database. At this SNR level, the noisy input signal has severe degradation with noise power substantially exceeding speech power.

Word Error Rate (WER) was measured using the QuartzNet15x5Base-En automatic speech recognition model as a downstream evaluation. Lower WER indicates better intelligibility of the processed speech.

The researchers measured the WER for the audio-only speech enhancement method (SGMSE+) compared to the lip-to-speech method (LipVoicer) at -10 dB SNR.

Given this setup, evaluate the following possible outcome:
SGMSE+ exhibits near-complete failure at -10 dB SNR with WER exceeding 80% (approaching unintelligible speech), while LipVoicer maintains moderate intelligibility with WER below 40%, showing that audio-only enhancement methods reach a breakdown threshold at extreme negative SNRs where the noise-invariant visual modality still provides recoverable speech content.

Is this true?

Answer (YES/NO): NO